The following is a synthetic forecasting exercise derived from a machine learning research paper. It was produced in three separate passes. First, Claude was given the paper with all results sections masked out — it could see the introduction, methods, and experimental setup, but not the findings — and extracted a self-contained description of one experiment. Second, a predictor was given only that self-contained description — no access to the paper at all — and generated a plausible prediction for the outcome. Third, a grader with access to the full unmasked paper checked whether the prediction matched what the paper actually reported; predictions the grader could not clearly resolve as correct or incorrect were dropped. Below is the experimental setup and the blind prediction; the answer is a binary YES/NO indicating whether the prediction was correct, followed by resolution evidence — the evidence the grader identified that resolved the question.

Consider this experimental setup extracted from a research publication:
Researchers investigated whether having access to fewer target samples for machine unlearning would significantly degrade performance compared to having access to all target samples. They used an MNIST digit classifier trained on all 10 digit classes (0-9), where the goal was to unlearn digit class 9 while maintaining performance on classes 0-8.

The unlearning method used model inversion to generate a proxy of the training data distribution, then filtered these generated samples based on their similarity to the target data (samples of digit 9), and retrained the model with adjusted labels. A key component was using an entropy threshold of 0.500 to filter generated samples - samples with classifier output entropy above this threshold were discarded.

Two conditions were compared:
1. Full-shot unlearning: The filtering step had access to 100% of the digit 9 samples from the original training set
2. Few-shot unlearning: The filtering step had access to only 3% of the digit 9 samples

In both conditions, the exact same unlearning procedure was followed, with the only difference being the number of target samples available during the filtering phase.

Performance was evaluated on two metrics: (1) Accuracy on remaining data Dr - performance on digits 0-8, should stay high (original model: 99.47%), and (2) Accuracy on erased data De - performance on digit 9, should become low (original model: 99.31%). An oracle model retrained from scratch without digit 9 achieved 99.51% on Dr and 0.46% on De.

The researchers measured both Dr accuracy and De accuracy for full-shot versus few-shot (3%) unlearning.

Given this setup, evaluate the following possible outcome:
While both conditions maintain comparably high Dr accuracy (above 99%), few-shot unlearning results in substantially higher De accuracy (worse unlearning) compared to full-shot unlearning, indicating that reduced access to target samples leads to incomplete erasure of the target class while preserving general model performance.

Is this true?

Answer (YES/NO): NO